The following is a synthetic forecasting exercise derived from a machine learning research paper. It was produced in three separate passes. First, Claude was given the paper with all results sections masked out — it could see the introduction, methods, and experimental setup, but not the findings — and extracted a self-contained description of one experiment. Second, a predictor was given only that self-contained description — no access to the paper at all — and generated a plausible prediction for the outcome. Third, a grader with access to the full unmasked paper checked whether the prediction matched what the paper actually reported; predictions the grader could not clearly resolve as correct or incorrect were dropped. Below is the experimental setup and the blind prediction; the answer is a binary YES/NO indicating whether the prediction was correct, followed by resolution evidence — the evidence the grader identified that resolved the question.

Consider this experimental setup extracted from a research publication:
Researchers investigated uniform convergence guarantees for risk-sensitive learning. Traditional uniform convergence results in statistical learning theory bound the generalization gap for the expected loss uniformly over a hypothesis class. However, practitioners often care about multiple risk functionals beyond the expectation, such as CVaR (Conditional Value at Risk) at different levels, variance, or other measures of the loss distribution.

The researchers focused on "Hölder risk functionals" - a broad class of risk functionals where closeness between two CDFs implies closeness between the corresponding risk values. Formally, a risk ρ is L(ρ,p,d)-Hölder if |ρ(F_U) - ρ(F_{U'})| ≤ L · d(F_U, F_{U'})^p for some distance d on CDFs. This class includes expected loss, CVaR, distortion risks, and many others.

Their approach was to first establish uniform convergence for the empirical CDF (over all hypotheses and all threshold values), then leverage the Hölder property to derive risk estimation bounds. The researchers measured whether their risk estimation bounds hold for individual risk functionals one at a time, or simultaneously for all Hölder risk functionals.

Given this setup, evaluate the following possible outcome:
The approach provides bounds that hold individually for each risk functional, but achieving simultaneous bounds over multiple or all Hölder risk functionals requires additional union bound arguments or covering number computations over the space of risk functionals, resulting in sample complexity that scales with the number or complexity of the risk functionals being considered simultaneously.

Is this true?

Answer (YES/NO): NO